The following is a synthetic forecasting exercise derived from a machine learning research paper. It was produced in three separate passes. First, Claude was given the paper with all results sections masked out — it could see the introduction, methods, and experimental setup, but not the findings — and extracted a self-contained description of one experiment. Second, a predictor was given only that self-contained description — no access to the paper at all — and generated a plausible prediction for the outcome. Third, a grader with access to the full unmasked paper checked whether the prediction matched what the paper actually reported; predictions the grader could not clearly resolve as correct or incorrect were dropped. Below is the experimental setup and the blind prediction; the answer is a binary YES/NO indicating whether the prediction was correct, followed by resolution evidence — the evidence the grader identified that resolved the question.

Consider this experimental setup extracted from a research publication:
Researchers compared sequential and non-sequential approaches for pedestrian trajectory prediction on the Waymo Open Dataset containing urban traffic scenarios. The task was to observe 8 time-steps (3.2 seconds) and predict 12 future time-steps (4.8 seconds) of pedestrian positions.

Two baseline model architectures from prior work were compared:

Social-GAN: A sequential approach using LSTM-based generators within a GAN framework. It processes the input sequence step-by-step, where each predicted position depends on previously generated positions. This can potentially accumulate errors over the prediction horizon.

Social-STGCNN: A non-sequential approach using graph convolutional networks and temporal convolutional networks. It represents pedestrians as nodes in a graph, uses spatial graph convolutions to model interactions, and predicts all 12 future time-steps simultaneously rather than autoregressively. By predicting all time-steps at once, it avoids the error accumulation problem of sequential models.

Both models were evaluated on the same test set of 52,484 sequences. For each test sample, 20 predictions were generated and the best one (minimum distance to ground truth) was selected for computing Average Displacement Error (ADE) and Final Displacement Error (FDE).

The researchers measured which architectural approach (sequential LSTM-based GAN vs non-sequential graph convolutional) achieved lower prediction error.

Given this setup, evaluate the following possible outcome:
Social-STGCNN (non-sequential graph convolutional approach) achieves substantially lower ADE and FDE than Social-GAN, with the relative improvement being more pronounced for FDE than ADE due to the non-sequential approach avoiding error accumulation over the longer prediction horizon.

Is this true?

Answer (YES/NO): YES